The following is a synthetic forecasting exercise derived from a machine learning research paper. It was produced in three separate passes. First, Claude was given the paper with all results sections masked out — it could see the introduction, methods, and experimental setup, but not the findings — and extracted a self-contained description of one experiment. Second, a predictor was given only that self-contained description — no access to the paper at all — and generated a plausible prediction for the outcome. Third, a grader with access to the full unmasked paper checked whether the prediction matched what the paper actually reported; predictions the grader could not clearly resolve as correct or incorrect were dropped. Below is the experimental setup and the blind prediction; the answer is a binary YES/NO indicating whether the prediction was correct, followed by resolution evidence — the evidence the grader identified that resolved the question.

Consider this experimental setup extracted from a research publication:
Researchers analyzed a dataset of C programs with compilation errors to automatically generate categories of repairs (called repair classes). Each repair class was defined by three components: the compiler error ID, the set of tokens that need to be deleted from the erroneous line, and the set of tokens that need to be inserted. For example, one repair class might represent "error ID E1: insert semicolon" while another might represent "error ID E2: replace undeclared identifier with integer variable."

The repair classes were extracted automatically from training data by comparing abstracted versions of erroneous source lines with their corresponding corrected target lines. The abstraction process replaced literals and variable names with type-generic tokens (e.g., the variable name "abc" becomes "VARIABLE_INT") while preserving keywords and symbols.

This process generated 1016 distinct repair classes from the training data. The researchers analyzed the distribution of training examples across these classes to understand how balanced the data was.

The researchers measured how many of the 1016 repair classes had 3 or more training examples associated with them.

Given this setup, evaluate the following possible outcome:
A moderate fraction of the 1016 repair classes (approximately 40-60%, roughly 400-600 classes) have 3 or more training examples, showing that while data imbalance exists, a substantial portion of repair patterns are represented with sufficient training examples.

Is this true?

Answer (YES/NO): NO